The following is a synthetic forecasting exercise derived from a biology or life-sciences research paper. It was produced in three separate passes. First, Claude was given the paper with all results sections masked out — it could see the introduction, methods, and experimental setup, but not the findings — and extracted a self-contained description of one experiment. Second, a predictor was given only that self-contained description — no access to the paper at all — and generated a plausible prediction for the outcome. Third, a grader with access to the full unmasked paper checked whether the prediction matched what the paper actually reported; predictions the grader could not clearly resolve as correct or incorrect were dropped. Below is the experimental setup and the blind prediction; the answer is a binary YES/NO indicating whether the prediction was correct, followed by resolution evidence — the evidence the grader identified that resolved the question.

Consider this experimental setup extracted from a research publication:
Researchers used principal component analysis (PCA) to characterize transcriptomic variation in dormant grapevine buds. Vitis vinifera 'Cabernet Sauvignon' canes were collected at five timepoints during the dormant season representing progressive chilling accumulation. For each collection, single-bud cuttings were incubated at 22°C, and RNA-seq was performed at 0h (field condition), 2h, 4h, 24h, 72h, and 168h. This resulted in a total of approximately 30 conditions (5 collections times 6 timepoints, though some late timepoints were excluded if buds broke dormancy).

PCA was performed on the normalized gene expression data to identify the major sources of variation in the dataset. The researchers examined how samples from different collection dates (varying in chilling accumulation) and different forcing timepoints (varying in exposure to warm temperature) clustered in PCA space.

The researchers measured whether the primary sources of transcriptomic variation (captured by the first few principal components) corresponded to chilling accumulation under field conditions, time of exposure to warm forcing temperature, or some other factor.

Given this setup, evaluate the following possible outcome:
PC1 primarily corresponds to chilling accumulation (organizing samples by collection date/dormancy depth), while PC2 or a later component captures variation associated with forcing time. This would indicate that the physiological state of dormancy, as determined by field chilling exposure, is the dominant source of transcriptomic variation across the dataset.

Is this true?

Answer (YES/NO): NO